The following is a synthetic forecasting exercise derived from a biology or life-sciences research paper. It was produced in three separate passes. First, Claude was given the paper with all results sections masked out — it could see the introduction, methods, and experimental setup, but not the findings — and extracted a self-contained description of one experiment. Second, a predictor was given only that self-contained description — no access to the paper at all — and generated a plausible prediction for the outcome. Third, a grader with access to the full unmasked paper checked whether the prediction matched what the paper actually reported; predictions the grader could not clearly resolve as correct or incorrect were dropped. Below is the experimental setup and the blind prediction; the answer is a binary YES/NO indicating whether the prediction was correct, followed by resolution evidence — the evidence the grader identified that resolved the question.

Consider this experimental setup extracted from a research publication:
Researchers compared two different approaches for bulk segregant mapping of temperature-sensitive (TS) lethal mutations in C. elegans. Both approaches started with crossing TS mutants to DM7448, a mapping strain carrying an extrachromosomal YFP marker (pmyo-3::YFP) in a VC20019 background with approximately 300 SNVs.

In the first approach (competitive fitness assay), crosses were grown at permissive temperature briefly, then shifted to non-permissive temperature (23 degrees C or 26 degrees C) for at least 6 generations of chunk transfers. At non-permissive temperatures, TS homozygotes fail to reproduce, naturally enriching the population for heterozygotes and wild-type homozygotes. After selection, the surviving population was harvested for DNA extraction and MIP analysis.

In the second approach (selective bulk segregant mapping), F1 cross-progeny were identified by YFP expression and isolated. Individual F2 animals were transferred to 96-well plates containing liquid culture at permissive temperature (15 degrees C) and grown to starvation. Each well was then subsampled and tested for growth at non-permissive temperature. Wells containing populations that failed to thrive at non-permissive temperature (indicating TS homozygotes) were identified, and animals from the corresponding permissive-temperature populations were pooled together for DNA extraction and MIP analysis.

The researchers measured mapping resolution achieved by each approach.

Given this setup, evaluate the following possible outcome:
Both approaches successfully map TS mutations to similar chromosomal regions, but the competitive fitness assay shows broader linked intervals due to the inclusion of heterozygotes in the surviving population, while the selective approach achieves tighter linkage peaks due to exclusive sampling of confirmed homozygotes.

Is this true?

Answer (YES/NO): NO